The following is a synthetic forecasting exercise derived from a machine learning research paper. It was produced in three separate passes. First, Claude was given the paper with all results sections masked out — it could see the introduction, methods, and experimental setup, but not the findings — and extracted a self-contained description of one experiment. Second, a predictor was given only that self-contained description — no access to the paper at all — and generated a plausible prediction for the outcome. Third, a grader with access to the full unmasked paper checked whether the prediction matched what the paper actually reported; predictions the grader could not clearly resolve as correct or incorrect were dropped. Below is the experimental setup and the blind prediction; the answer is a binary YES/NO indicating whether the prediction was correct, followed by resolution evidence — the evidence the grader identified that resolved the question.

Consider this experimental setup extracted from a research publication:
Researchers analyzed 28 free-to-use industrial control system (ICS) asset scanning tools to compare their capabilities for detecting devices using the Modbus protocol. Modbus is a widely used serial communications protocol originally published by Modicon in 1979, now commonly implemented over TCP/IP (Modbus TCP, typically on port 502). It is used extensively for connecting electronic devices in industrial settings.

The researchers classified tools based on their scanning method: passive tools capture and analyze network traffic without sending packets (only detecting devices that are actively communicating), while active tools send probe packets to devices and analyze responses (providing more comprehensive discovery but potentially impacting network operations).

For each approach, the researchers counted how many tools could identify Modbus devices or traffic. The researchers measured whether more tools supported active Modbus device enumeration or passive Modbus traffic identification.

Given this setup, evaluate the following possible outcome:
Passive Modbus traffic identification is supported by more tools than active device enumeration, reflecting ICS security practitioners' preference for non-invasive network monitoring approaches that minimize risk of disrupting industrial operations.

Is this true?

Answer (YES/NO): NO